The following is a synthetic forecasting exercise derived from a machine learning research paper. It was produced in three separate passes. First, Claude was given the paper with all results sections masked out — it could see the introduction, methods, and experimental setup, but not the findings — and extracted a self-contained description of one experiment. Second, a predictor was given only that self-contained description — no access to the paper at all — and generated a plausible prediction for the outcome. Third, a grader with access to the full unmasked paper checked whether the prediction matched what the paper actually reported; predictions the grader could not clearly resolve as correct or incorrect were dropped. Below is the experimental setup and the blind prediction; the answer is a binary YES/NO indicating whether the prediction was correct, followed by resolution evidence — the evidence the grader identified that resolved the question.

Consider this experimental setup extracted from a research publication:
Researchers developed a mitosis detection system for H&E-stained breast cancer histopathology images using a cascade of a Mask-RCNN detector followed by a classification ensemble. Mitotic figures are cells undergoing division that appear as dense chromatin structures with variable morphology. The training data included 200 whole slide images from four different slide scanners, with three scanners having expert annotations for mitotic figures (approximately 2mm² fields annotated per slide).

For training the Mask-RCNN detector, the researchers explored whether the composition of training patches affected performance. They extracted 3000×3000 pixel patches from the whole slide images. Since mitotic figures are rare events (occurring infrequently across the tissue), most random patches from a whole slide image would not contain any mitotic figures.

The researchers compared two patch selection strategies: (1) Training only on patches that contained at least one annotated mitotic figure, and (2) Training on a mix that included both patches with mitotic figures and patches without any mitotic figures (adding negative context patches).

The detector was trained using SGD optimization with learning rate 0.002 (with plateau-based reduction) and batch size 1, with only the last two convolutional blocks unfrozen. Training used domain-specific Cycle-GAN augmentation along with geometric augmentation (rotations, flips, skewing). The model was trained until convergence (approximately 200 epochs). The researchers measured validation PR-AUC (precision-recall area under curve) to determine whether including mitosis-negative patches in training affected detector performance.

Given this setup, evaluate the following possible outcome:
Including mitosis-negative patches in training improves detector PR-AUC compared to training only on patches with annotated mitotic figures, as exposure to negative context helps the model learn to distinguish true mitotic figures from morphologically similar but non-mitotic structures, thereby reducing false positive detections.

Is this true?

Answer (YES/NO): NO